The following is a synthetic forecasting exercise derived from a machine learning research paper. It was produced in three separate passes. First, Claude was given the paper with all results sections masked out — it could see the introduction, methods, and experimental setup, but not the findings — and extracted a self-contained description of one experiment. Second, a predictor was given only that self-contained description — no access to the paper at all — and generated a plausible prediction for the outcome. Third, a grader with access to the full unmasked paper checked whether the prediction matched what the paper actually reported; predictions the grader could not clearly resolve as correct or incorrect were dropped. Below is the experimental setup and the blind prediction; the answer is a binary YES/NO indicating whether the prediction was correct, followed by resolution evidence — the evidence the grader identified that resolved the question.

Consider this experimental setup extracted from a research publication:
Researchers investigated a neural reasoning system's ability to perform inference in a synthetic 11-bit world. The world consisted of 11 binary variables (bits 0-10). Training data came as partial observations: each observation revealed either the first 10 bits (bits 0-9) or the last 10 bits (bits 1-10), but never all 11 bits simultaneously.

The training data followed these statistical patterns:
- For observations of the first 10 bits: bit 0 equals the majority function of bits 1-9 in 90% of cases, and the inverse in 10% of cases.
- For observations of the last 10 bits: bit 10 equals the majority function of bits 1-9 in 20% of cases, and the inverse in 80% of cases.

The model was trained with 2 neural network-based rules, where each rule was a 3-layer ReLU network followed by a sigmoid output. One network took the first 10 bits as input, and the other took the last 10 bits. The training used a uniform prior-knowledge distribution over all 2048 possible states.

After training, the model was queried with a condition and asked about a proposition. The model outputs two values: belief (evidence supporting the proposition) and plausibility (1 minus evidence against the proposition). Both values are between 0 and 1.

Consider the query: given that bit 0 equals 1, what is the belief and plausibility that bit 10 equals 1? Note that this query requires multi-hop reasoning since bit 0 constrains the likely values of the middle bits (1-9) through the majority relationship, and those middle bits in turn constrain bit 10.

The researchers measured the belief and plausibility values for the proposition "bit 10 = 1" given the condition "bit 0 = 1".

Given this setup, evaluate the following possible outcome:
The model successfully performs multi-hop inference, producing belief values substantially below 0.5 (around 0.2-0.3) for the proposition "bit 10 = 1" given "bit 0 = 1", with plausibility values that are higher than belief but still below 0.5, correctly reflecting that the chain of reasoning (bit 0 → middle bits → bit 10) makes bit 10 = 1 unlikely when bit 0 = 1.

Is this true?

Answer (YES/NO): NO